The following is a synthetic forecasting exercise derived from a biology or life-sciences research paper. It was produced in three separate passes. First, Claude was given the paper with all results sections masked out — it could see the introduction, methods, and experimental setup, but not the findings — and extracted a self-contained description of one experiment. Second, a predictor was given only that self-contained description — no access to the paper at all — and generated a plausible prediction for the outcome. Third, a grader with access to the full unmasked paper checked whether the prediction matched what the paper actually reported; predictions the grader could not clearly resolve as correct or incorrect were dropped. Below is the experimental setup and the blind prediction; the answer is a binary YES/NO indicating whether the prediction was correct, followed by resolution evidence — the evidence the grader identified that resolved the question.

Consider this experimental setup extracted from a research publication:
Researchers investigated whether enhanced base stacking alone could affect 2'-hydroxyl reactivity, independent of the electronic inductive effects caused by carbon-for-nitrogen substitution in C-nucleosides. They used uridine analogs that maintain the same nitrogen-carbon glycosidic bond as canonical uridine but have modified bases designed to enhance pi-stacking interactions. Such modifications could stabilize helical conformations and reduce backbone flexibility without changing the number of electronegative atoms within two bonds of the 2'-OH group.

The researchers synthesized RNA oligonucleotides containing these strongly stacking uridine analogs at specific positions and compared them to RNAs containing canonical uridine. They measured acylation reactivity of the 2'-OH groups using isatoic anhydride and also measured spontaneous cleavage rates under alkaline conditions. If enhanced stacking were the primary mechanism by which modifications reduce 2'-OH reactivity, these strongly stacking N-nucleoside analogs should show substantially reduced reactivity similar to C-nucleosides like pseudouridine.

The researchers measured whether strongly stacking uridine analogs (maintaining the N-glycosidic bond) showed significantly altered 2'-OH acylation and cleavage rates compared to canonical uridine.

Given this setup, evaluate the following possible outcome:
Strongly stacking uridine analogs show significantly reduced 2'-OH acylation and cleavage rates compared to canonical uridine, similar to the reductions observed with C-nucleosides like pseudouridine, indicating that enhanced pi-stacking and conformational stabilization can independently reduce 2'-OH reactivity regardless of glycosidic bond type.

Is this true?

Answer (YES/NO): NO